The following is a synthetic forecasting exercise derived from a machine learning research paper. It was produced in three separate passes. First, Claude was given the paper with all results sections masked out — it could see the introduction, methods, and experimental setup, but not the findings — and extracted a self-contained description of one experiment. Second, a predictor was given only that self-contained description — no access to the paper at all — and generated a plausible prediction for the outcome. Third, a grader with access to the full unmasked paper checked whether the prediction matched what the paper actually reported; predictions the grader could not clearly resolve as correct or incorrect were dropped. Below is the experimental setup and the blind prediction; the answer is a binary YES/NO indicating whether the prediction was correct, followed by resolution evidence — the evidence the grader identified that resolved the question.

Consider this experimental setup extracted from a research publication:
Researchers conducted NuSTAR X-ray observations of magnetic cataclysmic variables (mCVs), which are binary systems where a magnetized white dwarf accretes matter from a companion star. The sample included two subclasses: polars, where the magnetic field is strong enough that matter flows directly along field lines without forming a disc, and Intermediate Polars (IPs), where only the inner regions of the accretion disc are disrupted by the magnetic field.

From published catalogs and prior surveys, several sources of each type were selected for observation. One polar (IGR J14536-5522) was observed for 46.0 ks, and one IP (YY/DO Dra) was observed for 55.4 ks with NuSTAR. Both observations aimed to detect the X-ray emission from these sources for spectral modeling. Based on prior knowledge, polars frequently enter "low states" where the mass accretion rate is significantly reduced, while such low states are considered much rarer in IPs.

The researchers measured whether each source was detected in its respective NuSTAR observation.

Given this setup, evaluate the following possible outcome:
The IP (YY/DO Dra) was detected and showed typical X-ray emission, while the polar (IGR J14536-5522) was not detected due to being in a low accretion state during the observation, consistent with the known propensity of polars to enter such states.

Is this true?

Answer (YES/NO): NO